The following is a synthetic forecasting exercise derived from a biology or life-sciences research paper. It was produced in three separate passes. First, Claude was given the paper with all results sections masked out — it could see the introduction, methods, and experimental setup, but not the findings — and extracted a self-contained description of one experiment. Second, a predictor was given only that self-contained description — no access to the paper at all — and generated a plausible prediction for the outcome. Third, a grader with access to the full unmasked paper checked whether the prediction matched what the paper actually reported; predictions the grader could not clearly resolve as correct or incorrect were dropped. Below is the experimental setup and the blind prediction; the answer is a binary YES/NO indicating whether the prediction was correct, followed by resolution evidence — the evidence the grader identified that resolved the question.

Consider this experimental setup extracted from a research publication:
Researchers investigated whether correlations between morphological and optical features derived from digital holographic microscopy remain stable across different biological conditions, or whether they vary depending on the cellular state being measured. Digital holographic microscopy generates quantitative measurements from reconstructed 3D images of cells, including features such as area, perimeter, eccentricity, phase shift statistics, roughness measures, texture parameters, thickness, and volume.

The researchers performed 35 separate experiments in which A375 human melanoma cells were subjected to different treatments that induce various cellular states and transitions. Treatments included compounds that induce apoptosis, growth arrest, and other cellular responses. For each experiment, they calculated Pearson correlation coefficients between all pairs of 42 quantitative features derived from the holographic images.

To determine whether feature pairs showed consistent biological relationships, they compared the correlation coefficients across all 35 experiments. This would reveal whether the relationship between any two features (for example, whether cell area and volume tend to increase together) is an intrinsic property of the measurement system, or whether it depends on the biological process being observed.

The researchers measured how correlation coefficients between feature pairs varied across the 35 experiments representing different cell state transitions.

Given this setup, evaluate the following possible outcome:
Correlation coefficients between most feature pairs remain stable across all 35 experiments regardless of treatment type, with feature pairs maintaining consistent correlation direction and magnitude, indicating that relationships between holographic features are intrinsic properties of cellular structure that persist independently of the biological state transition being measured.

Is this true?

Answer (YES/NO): NO